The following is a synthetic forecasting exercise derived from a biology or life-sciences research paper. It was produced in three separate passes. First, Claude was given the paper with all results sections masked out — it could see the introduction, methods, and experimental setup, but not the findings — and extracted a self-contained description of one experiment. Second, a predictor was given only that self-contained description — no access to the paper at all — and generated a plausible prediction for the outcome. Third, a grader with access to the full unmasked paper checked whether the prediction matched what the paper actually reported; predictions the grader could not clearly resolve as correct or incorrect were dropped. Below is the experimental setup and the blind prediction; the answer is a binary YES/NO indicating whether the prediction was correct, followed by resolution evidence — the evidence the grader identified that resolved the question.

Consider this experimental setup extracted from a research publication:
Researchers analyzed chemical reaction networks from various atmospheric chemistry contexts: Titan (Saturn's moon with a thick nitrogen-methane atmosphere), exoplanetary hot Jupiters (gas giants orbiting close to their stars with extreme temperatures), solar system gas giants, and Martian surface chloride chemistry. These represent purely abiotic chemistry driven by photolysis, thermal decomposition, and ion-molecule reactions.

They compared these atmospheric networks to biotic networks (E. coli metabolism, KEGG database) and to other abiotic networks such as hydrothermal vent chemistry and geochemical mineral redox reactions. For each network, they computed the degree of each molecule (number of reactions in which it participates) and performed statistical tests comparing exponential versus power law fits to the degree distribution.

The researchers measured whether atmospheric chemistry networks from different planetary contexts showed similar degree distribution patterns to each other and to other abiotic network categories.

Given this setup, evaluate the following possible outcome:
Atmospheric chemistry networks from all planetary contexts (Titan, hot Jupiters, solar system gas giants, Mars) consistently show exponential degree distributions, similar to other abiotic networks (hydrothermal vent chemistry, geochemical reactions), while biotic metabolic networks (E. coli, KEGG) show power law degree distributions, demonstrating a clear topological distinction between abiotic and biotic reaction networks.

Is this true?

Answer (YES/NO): NO